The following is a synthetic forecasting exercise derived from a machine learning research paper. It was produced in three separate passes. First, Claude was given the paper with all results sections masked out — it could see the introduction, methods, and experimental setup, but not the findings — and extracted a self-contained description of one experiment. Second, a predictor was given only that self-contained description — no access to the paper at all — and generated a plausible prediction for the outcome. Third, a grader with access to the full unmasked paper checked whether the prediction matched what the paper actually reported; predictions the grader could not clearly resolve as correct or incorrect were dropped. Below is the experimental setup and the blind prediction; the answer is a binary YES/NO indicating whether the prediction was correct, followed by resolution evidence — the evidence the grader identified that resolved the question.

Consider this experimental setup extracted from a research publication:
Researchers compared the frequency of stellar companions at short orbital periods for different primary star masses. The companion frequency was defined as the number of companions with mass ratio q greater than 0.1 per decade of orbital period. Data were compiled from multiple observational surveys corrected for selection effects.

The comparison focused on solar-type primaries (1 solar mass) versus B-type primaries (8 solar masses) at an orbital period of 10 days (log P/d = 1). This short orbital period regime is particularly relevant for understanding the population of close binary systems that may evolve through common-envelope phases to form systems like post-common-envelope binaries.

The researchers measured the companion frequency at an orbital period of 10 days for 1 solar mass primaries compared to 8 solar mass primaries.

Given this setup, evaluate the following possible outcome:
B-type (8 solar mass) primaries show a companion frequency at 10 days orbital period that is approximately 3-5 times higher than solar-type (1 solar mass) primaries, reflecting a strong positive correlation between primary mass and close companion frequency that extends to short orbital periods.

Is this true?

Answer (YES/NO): YES